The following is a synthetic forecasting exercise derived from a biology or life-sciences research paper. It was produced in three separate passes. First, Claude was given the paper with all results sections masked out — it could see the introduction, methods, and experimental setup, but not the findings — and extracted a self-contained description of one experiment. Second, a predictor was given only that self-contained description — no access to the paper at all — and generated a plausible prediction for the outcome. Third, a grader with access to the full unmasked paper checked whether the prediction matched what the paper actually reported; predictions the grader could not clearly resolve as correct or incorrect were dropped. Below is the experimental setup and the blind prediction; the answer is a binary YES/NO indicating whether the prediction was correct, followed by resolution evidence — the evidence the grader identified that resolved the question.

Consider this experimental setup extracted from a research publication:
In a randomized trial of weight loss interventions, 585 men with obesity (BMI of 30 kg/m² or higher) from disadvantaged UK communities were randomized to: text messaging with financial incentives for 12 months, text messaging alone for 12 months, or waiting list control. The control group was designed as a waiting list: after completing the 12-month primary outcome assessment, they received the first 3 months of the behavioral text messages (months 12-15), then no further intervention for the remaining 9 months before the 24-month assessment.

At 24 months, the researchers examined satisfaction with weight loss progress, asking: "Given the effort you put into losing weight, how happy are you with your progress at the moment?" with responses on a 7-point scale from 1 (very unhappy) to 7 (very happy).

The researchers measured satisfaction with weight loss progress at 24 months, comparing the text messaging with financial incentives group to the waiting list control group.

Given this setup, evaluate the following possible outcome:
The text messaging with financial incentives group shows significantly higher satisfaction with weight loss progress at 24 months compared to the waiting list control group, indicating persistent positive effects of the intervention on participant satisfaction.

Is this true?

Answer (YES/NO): NO